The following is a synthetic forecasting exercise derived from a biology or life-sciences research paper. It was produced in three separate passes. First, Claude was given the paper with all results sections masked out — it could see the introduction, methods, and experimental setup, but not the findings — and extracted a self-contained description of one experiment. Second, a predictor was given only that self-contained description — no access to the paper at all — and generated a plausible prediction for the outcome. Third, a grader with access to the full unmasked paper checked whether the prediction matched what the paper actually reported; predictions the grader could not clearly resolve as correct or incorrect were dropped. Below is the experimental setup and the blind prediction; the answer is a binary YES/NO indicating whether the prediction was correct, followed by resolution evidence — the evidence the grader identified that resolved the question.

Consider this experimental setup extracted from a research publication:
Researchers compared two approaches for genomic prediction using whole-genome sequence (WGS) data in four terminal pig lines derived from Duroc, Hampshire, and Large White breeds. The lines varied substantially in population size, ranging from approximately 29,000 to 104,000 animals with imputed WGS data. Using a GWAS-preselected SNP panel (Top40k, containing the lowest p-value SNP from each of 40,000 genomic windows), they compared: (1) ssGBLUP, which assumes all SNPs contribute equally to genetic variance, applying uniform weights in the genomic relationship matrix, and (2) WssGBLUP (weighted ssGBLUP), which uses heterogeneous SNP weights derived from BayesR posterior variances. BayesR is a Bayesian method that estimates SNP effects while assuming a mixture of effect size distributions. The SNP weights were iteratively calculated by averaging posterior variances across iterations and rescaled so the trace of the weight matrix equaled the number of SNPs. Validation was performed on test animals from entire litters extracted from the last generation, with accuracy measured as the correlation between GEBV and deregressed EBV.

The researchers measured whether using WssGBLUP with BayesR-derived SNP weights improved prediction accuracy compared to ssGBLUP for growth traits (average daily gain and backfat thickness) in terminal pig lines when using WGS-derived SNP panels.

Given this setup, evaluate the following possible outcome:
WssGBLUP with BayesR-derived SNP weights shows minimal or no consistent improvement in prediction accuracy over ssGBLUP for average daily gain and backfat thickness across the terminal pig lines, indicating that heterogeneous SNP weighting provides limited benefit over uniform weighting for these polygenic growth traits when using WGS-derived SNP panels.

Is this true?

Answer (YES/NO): NO